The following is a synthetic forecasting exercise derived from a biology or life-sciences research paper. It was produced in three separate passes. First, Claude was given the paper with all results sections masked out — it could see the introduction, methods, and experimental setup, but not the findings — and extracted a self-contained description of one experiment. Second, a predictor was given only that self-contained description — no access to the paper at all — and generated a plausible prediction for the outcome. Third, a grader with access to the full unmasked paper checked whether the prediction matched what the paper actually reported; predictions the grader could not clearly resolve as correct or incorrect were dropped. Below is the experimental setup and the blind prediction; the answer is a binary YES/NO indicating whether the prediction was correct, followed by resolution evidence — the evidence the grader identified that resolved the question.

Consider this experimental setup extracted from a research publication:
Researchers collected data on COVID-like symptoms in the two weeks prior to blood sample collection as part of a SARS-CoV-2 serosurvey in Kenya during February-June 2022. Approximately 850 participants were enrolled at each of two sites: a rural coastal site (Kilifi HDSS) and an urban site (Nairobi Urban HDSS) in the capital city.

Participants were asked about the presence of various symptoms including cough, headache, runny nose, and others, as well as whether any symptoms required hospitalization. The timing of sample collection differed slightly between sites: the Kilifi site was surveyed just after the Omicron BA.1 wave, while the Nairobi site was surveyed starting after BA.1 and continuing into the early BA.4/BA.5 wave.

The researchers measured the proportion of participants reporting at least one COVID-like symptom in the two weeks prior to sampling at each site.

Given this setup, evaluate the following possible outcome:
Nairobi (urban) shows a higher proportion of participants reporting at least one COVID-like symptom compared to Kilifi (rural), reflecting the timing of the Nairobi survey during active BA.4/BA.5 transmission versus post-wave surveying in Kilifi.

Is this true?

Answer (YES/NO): YES